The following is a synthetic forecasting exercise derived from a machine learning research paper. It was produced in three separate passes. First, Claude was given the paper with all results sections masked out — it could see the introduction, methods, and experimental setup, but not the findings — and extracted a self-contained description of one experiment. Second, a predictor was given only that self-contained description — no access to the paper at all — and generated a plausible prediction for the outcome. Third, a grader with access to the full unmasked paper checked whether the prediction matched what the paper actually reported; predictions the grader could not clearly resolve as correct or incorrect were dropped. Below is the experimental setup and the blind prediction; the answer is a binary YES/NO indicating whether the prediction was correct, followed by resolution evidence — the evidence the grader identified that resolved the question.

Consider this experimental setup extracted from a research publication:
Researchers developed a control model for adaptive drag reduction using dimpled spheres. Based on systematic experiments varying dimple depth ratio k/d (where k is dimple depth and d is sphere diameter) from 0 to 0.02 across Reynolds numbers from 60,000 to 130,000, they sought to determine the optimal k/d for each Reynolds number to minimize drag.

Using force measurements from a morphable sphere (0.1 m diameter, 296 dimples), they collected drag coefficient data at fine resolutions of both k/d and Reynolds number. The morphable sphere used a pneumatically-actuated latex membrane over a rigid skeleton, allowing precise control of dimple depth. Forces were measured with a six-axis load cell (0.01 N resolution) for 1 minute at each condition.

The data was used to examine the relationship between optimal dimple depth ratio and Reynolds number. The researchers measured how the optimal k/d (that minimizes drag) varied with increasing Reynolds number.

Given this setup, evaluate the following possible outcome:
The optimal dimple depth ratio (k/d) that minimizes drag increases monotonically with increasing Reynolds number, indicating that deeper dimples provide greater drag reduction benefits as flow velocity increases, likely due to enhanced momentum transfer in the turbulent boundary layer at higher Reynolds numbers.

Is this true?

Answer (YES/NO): NO